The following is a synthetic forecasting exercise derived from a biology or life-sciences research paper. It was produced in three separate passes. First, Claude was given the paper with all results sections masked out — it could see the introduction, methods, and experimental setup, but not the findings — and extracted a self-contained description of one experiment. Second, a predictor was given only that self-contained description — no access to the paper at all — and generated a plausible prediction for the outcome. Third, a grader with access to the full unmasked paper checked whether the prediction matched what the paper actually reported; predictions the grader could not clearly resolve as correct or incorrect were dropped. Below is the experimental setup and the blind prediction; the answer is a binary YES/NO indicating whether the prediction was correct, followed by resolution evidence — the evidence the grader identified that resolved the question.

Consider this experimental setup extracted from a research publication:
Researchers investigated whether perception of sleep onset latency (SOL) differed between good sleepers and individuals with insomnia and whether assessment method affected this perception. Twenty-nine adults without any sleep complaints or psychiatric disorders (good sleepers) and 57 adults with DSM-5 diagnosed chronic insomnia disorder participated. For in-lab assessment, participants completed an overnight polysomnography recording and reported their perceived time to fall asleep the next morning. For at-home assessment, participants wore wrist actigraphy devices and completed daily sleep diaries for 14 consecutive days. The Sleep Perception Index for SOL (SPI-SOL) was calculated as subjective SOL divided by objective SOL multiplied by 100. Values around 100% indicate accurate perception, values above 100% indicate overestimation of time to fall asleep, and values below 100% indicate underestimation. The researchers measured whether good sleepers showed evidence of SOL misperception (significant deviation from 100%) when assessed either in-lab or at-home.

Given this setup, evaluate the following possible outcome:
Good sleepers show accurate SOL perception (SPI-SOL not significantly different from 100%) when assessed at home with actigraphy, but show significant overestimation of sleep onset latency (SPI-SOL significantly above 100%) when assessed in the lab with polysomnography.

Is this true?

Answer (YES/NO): NO